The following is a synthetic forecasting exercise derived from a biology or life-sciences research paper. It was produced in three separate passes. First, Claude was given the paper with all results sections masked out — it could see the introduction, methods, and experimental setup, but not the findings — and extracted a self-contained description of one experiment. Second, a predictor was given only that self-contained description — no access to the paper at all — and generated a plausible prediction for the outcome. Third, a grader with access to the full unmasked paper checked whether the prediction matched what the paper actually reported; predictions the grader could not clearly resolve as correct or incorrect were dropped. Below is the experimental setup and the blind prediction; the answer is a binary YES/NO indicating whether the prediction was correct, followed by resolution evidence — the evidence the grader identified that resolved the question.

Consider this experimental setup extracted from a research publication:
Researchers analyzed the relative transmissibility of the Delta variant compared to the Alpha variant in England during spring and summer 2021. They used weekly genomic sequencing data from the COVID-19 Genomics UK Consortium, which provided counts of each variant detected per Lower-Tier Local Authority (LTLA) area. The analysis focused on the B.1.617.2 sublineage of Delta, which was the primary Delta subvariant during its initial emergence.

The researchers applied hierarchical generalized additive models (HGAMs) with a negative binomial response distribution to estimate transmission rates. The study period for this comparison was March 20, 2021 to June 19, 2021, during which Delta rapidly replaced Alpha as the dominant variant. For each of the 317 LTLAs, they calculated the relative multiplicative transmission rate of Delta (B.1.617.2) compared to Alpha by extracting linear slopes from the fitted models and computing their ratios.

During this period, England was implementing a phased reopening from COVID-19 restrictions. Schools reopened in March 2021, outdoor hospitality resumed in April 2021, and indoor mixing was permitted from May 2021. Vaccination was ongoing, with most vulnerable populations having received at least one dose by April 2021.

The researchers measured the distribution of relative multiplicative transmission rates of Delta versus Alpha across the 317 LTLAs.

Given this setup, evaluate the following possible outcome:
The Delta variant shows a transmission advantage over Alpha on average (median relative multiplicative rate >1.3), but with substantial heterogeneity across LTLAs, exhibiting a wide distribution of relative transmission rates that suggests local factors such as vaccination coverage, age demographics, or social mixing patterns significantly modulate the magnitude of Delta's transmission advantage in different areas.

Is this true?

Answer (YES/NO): NO